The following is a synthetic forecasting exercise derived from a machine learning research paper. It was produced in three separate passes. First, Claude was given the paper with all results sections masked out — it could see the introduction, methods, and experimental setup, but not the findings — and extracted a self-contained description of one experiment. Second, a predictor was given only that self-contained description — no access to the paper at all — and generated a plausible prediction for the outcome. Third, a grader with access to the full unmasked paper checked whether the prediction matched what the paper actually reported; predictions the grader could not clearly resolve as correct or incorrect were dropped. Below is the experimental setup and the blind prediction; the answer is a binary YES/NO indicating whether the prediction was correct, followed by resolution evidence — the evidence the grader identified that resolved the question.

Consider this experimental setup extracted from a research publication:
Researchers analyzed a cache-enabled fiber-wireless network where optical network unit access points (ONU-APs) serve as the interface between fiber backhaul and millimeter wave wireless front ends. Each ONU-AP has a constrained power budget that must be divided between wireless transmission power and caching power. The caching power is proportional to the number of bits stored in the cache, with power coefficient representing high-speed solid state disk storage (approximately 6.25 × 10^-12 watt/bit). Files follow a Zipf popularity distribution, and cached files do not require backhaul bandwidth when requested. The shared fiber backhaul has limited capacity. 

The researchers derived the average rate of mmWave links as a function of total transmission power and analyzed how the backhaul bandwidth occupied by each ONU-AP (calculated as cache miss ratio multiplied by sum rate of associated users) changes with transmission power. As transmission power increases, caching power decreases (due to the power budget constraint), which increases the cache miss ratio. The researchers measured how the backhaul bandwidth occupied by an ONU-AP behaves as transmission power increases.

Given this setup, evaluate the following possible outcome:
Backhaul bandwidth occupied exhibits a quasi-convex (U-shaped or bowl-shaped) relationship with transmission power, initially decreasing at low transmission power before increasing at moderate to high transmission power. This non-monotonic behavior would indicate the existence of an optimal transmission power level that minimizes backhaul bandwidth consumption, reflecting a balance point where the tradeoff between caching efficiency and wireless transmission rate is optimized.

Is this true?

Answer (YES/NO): NO